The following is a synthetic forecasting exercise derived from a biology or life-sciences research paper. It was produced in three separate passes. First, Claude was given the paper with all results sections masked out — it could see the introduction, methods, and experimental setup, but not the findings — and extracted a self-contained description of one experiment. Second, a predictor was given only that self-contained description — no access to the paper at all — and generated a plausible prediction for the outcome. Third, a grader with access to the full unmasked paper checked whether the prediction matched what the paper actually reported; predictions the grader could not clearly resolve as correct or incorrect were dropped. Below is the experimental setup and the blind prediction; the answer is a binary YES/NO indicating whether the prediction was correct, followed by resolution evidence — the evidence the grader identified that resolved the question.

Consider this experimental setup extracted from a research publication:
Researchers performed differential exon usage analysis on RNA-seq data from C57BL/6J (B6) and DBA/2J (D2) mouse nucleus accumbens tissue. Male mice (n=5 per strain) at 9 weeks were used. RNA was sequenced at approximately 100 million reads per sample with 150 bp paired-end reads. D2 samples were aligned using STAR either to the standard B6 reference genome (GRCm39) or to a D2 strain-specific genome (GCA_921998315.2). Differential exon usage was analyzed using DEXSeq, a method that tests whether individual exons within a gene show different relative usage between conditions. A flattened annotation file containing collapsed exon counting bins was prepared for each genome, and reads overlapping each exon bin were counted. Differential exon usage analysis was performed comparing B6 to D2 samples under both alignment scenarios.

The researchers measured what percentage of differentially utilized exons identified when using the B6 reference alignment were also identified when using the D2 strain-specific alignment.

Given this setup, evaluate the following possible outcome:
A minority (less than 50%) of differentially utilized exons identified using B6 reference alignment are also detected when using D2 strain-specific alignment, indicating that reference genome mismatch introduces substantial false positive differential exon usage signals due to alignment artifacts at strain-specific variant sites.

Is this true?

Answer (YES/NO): NO